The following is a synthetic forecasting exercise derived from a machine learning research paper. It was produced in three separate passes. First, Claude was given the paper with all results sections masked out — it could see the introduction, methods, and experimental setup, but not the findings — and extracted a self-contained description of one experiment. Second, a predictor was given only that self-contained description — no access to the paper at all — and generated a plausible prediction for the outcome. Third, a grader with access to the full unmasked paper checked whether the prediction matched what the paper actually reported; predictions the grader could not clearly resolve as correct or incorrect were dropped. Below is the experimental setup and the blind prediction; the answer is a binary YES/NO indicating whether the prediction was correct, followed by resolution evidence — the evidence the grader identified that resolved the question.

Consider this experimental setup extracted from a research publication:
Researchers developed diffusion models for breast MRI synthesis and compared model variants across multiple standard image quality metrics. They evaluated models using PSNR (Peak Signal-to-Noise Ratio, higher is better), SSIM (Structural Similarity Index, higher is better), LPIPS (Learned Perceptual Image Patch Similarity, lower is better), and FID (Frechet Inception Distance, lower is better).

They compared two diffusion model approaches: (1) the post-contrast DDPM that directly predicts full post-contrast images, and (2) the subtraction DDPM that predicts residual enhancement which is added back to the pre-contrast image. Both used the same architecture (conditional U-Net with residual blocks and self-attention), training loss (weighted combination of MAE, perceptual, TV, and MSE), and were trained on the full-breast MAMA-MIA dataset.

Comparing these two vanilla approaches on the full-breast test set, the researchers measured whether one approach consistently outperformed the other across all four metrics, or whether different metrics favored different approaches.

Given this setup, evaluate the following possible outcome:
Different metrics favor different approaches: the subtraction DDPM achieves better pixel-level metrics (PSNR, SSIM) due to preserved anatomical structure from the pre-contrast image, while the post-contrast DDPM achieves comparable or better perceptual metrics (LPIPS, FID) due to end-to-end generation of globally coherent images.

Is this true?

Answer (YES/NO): NO